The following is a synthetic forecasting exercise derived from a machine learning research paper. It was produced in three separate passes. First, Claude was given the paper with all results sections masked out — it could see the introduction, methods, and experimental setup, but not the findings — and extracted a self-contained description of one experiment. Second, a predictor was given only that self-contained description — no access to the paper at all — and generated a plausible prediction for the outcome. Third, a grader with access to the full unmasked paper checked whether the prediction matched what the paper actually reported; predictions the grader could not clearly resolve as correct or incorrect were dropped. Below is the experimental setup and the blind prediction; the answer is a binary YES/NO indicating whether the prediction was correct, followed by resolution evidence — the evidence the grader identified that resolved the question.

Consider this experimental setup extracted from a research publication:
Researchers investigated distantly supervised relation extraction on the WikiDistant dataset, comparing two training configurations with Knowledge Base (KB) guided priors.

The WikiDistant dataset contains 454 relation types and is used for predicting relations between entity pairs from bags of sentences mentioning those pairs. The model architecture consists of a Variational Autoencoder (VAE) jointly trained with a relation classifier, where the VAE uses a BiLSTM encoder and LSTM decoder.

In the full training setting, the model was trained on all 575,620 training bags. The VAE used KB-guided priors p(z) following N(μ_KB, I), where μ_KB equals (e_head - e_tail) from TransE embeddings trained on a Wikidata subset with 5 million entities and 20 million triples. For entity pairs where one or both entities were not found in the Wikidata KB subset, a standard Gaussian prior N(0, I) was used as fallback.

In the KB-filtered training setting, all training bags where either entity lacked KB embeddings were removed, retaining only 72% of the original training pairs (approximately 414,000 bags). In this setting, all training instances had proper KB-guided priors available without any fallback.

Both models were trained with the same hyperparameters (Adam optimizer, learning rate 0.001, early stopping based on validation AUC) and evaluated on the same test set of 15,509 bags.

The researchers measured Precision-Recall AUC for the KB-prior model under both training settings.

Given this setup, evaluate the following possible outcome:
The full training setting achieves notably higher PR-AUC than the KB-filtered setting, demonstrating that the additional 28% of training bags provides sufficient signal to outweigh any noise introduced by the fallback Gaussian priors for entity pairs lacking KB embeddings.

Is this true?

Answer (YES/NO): YES